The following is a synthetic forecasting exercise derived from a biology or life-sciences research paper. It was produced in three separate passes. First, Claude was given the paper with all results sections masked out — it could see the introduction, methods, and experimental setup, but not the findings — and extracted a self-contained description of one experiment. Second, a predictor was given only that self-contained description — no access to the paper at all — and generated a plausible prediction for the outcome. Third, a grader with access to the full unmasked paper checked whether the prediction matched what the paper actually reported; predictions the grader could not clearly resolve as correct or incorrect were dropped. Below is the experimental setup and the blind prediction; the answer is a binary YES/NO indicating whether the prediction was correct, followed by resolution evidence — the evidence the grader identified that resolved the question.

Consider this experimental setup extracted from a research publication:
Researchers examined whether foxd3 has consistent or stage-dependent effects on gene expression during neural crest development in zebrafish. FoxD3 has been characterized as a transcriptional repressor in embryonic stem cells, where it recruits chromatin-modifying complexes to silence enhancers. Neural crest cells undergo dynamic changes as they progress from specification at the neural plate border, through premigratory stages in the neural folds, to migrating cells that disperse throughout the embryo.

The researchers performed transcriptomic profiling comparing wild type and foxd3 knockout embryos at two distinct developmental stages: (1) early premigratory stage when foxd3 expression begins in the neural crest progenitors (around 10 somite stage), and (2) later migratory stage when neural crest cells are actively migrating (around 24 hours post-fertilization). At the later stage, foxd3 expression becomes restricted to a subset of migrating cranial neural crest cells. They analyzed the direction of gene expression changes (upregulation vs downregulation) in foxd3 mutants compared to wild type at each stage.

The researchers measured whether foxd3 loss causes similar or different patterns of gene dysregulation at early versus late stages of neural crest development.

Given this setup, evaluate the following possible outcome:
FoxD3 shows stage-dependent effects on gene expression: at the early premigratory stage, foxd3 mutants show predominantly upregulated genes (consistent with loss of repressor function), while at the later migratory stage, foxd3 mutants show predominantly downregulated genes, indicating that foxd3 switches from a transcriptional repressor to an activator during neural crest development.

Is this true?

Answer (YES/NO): NO